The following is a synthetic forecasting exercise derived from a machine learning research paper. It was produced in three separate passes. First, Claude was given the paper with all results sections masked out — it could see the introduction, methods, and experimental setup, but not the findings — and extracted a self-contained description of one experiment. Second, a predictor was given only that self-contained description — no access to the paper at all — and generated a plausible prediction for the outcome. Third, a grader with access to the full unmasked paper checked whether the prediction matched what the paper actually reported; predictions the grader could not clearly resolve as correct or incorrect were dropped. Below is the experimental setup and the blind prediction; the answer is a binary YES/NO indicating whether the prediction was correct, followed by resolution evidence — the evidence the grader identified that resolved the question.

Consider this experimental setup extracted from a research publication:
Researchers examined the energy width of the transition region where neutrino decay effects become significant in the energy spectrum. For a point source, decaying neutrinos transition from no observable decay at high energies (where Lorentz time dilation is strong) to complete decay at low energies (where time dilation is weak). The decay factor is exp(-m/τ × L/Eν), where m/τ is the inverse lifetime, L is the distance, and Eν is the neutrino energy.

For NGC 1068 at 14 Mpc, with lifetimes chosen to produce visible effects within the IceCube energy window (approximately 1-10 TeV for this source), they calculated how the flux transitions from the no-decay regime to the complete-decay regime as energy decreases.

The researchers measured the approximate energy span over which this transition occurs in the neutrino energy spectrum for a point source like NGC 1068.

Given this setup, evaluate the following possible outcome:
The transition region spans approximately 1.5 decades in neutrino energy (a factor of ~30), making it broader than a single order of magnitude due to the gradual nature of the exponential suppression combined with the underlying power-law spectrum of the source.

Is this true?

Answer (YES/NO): NO